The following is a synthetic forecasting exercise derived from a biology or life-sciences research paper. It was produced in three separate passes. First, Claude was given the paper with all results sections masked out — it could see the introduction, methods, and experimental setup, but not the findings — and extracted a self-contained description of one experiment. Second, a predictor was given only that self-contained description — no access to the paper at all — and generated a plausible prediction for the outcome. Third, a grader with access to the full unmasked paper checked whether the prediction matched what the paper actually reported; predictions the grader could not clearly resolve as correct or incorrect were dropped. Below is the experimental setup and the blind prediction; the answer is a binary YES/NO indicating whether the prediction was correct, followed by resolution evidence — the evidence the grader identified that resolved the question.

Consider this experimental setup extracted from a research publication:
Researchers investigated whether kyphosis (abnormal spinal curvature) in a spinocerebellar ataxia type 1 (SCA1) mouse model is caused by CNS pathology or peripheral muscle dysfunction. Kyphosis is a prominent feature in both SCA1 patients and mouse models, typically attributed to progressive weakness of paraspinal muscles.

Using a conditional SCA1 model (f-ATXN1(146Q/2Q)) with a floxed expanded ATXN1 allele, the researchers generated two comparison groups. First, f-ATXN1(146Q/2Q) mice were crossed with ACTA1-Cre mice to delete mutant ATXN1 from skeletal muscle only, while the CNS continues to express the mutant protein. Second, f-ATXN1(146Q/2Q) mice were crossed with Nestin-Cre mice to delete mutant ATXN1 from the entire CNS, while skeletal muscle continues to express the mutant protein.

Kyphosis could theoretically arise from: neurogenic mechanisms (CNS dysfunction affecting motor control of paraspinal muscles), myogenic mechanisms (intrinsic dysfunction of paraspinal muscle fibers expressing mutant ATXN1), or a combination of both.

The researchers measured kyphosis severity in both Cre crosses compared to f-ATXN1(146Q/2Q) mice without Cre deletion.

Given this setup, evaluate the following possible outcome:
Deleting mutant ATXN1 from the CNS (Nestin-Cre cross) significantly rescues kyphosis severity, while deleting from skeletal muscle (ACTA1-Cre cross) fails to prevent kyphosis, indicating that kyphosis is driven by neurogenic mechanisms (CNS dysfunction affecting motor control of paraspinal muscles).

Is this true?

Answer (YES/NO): NO